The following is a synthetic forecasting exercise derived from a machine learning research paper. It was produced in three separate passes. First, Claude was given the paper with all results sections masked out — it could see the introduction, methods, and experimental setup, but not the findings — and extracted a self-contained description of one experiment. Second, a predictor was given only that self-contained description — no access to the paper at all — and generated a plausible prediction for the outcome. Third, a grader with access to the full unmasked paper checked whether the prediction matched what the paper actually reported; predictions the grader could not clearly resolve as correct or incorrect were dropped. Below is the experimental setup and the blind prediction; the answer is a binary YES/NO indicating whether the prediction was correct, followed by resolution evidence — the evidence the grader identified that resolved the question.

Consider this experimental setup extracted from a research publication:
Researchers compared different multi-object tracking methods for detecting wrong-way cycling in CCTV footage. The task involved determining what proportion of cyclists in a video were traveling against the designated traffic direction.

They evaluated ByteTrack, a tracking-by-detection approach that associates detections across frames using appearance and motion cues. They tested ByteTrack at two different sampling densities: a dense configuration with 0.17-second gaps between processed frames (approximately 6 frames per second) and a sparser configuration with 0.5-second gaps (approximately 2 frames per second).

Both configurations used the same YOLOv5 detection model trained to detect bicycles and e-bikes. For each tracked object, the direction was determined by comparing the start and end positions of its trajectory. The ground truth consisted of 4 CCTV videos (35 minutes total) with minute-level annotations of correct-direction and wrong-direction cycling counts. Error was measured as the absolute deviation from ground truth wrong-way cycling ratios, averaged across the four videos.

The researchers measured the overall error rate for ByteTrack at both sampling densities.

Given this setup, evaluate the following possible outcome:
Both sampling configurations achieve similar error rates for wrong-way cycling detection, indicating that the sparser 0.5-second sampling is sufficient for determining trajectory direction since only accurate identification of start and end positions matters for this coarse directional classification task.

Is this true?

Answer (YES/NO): NO